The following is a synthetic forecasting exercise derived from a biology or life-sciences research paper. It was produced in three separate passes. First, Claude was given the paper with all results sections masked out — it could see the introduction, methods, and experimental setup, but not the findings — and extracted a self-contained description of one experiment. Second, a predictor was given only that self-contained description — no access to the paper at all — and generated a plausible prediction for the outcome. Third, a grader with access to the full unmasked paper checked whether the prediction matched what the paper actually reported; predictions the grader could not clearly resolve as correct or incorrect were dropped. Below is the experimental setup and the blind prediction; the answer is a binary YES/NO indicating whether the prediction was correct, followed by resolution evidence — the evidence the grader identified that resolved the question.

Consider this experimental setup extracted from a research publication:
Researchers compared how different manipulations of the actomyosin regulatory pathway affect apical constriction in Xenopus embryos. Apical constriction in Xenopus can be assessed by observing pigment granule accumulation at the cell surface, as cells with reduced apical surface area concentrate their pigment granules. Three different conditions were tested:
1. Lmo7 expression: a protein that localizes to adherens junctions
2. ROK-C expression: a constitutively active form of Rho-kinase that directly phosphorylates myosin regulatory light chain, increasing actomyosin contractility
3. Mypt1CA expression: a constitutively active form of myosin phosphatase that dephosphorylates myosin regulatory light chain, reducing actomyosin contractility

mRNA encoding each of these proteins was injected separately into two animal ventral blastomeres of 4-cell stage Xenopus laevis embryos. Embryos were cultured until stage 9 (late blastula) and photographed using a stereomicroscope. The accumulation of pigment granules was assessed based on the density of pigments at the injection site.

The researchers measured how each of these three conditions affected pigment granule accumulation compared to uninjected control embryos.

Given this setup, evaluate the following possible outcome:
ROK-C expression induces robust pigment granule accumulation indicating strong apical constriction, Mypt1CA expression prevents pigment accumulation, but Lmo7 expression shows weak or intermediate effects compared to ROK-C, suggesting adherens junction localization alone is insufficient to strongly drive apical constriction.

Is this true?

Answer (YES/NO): NO